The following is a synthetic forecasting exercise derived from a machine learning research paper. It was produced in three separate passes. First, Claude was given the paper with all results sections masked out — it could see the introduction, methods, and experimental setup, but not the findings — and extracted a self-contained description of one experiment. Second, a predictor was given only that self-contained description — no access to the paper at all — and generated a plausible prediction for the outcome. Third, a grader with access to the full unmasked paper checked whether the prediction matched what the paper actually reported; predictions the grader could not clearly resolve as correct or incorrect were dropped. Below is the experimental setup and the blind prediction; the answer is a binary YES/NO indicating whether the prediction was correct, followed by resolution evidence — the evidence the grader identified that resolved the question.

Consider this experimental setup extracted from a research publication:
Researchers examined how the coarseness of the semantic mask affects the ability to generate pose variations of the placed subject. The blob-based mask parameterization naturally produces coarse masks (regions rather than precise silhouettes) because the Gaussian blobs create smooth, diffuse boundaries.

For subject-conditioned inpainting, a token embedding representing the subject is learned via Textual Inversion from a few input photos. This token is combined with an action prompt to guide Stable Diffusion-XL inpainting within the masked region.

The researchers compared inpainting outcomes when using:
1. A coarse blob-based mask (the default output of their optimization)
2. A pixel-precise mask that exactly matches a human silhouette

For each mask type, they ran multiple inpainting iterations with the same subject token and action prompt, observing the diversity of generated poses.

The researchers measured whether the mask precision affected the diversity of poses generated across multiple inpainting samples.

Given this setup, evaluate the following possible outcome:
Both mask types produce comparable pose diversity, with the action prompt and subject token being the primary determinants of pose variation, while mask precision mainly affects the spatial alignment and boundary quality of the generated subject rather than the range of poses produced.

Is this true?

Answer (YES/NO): NO